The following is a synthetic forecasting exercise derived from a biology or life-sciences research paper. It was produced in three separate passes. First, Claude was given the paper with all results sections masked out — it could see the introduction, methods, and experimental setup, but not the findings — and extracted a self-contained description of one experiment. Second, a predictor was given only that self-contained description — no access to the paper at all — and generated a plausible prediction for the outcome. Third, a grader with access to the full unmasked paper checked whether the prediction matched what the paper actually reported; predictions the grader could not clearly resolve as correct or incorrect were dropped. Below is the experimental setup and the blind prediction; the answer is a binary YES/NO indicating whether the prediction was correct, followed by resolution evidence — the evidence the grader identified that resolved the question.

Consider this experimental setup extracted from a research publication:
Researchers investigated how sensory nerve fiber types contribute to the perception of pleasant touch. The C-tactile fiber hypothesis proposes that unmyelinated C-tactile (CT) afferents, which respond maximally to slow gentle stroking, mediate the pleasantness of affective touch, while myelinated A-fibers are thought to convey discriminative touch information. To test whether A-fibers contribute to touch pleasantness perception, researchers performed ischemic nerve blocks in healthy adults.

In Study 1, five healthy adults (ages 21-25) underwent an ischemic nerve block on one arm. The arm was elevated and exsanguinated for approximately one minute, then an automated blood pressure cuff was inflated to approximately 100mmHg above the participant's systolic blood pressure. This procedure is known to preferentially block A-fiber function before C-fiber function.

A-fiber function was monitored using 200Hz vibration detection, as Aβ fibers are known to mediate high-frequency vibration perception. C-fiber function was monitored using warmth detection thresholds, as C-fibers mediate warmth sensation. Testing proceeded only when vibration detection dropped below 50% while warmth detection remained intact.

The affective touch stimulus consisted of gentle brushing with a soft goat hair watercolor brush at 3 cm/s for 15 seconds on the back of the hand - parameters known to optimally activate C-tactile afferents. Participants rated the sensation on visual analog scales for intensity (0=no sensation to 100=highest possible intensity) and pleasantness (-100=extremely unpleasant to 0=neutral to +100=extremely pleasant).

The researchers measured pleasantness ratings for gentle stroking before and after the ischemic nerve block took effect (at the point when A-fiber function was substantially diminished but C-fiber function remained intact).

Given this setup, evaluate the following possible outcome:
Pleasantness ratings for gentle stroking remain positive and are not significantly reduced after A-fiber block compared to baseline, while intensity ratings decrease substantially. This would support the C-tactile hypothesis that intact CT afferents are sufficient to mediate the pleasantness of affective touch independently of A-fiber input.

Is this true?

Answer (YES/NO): NO